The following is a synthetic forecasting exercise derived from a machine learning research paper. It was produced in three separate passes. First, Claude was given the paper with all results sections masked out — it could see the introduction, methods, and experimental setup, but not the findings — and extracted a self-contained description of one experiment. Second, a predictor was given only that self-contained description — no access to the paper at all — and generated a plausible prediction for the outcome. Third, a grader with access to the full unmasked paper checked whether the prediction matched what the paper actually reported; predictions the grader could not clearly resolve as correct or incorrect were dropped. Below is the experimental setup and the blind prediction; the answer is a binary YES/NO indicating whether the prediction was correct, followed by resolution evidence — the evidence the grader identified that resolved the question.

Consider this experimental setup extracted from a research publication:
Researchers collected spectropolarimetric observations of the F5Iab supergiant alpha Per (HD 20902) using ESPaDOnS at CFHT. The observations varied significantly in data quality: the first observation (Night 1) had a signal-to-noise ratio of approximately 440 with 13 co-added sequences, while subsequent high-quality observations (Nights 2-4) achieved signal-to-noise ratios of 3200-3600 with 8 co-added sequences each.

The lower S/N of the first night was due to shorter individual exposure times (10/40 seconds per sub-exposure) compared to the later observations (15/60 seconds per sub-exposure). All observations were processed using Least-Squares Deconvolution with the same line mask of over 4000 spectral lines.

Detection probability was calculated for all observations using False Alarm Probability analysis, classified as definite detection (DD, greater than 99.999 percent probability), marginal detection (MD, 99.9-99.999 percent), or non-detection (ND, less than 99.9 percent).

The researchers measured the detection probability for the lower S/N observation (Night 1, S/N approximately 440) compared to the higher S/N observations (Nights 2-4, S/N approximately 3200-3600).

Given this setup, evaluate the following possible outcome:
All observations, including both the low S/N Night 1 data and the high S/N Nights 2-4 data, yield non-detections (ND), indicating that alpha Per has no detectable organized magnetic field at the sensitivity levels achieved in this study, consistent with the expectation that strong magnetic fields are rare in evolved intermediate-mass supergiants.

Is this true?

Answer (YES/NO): NO